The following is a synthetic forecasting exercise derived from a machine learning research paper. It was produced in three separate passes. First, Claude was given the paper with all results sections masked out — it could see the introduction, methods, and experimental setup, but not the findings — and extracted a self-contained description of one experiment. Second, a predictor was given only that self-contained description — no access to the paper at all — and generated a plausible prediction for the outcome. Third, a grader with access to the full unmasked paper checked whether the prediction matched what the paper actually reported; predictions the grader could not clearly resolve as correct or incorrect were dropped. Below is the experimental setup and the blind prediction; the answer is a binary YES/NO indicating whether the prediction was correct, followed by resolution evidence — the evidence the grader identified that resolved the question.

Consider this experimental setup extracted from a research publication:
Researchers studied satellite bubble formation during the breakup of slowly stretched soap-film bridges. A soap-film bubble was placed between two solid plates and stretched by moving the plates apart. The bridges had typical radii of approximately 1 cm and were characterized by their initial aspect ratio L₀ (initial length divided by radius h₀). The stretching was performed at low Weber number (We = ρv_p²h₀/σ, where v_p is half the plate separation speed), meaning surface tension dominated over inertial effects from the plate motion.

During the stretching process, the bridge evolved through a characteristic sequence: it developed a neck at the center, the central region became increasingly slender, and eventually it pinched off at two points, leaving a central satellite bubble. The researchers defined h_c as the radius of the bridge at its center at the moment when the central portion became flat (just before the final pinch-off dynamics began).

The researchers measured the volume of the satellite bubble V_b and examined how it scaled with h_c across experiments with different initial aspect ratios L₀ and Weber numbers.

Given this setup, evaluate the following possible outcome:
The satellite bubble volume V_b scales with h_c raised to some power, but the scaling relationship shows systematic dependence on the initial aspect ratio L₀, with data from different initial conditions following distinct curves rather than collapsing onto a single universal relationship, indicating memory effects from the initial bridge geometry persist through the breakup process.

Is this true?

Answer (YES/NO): NO